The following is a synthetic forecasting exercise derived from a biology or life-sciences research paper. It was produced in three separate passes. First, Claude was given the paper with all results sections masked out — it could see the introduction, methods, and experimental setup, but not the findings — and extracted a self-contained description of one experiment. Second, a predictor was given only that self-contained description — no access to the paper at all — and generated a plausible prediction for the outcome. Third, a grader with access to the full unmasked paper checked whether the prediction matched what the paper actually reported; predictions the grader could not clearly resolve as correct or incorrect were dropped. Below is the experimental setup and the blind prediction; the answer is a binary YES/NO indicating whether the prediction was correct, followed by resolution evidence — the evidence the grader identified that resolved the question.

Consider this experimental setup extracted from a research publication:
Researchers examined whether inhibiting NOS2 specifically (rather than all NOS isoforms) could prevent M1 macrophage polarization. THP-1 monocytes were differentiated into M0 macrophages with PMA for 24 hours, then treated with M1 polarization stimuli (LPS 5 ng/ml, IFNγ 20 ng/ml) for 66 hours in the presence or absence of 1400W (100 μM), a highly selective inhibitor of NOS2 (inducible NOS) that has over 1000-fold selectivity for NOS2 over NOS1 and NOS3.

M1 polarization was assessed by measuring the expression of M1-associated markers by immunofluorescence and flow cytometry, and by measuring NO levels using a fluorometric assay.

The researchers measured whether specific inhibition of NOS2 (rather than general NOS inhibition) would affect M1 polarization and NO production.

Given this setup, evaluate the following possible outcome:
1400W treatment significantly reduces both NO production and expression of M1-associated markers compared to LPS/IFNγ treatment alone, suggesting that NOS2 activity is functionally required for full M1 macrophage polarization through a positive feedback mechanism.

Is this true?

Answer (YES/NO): YES